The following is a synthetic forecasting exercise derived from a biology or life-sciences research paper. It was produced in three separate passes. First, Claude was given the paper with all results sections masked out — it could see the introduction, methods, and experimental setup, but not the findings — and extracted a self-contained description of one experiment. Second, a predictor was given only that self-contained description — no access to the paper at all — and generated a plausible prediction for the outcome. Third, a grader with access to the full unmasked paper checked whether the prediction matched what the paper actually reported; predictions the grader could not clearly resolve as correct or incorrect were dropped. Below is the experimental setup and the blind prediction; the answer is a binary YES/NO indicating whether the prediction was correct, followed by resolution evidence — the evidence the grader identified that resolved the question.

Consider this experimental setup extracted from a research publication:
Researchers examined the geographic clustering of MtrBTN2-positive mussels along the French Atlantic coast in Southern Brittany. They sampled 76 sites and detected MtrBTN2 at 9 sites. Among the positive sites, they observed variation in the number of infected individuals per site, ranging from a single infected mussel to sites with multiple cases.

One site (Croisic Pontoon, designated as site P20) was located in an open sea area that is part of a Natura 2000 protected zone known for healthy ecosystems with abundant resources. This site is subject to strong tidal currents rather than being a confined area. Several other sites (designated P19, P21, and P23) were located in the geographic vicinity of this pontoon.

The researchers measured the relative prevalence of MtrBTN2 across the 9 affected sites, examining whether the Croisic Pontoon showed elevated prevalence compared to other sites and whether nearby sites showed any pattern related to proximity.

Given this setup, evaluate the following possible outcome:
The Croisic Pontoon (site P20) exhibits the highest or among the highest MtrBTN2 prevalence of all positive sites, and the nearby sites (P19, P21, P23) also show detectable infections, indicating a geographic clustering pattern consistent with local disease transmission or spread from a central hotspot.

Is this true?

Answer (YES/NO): YES